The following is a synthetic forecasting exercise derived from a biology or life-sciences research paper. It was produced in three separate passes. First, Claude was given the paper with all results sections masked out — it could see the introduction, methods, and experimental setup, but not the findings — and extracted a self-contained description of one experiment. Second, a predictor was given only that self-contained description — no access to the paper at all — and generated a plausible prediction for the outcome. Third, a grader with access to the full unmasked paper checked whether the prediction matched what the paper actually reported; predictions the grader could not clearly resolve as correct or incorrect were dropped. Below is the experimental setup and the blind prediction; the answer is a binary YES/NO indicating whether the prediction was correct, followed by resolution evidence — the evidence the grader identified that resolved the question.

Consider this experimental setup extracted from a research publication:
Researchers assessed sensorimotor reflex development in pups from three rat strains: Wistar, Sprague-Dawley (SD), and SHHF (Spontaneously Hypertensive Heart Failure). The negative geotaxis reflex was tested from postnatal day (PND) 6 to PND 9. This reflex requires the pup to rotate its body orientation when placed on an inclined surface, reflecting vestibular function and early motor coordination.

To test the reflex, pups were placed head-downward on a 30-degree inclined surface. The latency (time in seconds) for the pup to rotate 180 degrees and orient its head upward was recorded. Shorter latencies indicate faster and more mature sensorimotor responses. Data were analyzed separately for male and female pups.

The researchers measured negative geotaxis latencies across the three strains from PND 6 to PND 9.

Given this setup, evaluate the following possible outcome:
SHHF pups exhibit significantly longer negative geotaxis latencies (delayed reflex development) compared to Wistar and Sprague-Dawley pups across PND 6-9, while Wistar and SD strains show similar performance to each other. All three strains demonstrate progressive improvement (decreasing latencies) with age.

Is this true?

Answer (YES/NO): YES